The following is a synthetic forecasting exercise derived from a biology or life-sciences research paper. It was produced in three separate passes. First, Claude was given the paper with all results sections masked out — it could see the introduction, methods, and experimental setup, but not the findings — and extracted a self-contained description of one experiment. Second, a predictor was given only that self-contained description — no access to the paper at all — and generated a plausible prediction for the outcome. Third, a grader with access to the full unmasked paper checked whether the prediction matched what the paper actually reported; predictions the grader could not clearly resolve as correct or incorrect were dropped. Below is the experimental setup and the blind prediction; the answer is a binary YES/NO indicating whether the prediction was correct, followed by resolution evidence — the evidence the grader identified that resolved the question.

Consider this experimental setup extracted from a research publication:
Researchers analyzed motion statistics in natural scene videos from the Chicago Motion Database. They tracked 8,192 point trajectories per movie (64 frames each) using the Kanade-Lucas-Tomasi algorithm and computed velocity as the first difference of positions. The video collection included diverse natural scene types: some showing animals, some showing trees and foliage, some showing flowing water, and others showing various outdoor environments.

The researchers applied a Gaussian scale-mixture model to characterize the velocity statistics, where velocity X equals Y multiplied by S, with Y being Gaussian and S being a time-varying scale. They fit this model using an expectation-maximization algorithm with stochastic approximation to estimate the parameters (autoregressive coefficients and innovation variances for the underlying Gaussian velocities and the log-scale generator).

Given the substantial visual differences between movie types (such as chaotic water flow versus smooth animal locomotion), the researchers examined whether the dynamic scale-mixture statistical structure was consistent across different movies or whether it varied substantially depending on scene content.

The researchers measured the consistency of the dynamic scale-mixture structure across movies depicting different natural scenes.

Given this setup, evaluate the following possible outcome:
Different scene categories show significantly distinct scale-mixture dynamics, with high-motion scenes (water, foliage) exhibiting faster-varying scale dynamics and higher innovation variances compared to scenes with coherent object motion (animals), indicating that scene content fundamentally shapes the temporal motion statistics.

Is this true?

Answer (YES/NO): NO